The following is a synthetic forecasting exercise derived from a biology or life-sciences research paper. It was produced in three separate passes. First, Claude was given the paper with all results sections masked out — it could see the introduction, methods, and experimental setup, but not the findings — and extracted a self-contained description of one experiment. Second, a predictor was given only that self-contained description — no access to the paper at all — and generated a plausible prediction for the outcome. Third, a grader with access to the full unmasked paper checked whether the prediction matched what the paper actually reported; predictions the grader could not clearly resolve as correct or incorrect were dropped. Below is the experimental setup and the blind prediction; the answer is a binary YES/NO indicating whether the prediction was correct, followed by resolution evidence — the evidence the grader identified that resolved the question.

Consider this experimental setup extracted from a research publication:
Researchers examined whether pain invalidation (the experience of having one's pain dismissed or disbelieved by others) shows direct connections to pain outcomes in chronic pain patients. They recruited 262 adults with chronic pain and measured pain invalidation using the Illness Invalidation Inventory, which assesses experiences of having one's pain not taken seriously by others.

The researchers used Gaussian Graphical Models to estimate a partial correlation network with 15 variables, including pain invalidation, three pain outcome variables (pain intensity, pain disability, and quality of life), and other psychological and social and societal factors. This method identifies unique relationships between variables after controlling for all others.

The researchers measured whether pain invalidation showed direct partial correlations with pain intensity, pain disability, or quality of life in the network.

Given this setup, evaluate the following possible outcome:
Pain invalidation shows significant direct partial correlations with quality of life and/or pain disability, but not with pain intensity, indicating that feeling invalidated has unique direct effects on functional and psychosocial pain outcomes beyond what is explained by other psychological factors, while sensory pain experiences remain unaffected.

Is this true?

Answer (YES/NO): NO